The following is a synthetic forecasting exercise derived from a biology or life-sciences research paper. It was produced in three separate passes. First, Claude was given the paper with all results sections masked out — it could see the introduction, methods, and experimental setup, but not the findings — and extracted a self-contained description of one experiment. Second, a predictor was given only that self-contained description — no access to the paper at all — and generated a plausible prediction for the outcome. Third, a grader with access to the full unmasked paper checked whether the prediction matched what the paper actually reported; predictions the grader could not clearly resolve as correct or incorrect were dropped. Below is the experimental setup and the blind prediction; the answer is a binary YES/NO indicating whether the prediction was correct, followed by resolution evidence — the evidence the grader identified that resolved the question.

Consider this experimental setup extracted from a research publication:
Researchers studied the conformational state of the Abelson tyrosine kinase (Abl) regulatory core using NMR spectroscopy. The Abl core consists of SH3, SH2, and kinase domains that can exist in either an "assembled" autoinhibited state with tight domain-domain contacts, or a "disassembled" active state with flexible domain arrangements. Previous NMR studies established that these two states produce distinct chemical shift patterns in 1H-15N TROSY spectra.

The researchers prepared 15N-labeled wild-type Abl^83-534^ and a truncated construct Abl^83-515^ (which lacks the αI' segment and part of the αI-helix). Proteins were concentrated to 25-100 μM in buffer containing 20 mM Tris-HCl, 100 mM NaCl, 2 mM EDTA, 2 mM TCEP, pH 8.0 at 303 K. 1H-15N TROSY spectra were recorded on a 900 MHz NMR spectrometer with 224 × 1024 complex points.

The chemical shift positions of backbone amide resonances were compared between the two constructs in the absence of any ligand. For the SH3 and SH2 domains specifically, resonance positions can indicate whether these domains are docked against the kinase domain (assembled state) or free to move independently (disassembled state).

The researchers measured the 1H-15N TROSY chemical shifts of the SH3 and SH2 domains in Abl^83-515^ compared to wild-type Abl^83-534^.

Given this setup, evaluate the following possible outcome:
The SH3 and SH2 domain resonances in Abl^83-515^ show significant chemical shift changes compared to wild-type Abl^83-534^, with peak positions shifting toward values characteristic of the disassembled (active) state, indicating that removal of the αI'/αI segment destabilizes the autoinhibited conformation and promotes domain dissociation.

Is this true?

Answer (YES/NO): NO